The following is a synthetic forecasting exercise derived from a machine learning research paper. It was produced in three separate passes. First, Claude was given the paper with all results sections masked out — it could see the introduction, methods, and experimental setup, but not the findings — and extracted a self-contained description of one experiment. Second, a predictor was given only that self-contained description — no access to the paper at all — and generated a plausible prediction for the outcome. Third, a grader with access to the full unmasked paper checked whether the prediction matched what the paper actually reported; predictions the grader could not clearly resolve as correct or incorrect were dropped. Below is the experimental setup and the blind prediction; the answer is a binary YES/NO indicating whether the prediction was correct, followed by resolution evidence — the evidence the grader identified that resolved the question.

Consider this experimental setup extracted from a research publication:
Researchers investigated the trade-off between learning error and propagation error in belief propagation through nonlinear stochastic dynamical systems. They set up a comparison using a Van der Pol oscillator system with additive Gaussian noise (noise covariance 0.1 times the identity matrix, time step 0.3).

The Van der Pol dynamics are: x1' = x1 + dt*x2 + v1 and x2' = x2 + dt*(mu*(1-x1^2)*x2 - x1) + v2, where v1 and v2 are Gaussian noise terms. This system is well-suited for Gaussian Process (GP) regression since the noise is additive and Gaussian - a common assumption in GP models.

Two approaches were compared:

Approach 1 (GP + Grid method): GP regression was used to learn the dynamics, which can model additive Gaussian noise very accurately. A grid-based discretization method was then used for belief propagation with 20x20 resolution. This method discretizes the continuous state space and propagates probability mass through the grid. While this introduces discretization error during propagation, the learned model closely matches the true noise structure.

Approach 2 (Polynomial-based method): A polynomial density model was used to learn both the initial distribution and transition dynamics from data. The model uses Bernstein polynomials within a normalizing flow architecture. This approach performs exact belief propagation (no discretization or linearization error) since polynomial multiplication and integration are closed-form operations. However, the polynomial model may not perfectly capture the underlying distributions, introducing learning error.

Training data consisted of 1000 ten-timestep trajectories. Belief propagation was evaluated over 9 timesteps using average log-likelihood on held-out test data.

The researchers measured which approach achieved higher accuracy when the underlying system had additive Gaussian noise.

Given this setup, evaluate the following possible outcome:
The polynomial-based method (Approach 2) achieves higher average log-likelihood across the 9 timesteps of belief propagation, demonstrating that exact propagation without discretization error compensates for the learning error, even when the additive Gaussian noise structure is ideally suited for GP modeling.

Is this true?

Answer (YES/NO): NO